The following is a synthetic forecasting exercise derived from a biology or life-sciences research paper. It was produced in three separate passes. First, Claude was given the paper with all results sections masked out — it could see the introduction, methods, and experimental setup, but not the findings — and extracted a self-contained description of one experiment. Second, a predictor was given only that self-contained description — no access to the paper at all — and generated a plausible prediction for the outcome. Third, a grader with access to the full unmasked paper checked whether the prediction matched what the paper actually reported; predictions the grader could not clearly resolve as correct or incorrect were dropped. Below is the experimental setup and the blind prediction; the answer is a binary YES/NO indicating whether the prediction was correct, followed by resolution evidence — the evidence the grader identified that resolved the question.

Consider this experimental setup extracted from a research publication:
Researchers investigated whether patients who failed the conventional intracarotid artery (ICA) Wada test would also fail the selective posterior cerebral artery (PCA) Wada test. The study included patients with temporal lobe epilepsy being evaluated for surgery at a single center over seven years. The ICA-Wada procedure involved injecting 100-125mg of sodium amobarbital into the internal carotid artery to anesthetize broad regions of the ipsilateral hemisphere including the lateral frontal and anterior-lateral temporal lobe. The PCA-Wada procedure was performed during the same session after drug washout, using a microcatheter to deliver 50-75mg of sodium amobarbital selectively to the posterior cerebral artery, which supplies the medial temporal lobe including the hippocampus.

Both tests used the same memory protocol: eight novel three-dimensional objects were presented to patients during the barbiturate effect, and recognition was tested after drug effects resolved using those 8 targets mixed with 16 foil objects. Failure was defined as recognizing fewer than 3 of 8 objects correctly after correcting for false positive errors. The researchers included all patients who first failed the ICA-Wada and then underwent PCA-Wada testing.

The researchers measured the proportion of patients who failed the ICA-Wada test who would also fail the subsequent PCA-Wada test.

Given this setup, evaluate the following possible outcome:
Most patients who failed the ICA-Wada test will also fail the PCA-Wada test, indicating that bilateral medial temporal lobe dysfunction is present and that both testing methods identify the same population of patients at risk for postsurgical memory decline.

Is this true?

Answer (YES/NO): NO